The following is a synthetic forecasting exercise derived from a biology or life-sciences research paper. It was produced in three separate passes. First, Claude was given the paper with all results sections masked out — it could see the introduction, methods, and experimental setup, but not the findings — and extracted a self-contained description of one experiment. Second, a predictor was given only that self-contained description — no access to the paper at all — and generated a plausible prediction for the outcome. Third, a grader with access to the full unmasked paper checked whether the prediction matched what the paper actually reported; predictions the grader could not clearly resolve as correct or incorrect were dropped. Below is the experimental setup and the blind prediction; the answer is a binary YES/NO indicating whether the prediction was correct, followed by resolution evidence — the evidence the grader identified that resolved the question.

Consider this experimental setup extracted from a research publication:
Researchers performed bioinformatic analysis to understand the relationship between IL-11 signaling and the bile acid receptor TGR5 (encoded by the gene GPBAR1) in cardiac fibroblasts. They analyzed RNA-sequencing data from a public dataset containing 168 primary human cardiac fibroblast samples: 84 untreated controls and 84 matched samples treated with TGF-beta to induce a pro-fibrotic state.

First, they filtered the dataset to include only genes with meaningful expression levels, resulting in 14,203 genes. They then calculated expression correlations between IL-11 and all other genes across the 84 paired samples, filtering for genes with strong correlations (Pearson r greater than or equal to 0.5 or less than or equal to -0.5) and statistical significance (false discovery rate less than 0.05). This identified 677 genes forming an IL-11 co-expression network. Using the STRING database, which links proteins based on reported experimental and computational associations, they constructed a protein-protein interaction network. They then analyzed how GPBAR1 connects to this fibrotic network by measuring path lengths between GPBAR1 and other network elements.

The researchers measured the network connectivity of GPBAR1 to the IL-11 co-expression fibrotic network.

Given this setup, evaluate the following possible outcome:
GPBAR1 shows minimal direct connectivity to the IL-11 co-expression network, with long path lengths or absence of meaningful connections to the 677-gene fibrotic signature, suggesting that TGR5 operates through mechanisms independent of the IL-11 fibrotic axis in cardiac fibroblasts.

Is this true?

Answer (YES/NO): NO